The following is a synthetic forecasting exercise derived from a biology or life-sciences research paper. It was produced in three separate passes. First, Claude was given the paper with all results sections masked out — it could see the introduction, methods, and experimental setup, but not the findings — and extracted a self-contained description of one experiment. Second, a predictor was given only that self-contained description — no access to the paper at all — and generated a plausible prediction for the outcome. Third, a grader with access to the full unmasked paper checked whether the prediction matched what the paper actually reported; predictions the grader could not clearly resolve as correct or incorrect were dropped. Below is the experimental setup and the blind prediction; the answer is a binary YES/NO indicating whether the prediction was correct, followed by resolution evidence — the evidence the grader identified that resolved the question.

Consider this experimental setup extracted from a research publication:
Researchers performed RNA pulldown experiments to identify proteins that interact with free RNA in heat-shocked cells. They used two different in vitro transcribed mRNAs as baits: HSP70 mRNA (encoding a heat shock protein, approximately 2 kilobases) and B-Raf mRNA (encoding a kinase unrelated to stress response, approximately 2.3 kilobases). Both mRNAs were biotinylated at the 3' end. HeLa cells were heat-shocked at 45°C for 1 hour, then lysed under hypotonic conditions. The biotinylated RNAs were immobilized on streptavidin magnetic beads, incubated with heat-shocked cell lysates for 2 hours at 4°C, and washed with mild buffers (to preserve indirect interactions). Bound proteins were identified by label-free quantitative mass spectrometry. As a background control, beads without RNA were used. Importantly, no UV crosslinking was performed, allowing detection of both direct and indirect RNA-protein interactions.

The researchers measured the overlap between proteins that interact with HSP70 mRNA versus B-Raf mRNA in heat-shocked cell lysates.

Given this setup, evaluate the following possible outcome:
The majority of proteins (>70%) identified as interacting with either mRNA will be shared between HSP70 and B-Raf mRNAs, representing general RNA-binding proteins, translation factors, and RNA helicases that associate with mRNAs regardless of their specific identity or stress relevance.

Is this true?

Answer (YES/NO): NO